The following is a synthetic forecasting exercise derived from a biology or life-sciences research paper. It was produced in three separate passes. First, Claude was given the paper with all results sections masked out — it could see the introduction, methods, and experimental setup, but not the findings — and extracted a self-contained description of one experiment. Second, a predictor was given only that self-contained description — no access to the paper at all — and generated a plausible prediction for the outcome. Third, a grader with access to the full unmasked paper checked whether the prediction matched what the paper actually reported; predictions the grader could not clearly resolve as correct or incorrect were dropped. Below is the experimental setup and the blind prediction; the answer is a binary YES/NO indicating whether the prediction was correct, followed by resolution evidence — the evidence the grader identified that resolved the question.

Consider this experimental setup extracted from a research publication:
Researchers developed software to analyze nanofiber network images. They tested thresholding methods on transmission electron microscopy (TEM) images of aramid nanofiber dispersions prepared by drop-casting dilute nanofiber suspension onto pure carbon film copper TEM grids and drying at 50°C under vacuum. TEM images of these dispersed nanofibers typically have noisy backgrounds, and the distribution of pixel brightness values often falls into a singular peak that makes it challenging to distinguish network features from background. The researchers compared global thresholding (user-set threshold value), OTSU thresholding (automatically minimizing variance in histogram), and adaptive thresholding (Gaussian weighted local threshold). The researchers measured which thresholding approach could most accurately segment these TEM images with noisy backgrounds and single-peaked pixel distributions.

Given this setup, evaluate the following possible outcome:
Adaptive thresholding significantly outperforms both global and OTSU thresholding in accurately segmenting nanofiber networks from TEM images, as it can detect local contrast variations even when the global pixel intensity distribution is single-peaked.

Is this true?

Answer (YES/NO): YES